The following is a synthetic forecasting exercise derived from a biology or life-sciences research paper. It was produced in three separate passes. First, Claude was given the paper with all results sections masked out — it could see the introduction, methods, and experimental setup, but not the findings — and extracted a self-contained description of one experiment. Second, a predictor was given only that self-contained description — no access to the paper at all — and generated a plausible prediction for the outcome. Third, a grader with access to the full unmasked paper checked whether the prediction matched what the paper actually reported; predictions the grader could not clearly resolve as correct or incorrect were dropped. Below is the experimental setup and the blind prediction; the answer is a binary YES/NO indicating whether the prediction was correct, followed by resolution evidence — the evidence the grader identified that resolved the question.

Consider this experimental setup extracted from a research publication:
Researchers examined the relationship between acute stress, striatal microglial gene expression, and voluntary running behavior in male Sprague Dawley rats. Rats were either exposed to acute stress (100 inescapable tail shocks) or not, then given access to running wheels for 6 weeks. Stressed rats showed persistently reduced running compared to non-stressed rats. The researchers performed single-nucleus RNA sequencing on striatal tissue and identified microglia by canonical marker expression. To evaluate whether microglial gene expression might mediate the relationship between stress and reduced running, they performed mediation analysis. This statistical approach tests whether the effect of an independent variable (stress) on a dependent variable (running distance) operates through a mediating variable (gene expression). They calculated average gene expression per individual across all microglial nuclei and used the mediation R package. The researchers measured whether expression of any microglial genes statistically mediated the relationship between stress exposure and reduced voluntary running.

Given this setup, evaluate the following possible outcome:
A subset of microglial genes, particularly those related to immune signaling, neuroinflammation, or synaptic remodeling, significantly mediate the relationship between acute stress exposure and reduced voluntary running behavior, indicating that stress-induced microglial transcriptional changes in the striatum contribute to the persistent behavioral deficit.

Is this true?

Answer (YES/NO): YES